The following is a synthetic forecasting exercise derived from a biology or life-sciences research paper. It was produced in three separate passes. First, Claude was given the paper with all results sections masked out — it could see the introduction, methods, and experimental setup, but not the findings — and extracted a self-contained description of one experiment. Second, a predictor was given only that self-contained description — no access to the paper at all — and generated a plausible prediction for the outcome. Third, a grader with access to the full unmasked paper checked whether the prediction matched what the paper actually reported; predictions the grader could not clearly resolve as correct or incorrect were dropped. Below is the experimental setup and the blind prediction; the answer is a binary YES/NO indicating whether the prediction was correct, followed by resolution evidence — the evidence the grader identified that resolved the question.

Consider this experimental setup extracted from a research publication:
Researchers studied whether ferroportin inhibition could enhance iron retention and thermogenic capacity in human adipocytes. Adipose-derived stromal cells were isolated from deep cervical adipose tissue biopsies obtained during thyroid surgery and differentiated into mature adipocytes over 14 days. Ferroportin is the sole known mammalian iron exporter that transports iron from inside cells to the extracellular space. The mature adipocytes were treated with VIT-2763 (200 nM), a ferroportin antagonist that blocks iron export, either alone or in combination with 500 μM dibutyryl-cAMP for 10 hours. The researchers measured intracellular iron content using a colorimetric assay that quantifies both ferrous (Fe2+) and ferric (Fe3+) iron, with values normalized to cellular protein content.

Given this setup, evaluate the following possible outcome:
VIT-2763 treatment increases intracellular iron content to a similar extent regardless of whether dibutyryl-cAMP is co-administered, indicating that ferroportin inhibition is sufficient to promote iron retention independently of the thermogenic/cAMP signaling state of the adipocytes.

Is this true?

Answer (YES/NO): NO